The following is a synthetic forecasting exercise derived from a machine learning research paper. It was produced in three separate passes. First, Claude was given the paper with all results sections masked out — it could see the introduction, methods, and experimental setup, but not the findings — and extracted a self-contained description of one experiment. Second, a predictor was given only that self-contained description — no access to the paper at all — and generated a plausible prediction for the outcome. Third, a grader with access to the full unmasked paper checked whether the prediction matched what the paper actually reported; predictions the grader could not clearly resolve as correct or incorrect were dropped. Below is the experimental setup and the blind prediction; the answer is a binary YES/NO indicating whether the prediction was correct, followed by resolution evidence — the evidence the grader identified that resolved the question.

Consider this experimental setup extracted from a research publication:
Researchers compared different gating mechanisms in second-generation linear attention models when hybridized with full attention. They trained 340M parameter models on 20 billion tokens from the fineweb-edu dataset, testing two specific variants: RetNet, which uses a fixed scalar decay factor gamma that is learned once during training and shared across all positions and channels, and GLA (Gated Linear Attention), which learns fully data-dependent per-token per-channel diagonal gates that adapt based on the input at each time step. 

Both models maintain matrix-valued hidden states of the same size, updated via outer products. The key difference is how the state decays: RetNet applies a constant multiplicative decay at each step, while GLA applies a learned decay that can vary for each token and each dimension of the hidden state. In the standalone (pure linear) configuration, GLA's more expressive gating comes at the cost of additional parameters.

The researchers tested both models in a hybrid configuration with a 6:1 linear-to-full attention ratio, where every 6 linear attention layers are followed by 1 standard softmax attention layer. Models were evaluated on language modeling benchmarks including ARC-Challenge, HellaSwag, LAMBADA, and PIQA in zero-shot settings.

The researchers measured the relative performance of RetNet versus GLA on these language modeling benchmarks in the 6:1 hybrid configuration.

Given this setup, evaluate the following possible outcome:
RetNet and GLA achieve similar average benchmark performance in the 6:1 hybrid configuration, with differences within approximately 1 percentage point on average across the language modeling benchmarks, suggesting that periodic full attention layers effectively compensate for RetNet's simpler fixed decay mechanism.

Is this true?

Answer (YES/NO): YES